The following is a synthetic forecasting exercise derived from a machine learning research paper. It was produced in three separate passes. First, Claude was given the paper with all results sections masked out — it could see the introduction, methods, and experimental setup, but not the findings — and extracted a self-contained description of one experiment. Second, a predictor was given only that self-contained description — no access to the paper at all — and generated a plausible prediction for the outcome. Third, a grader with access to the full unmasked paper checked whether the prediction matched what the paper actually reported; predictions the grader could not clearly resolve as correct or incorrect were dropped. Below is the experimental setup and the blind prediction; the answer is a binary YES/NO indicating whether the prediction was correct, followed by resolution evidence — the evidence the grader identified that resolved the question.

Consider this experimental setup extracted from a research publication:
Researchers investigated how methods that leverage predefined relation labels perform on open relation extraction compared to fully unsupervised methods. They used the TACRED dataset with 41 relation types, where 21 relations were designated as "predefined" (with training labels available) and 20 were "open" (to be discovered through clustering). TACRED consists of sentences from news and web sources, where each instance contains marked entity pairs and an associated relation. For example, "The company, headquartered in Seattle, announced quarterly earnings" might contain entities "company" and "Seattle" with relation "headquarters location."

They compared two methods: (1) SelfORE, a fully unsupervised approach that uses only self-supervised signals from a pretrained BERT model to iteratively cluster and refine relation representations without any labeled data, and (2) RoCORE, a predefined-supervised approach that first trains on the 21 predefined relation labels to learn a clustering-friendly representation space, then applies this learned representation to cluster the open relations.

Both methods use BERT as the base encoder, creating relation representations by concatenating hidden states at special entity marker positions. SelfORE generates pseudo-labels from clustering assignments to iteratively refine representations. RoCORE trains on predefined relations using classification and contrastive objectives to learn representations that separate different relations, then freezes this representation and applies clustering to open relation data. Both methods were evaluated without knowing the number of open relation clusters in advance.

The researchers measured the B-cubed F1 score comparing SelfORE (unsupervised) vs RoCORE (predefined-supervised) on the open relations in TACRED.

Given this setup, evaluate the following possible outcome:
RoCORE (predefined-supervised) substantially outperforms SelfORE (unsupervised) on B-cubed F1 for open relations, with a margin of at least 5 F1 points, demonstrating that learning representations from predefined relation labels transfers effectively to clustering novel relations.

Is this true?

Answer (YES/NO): YES